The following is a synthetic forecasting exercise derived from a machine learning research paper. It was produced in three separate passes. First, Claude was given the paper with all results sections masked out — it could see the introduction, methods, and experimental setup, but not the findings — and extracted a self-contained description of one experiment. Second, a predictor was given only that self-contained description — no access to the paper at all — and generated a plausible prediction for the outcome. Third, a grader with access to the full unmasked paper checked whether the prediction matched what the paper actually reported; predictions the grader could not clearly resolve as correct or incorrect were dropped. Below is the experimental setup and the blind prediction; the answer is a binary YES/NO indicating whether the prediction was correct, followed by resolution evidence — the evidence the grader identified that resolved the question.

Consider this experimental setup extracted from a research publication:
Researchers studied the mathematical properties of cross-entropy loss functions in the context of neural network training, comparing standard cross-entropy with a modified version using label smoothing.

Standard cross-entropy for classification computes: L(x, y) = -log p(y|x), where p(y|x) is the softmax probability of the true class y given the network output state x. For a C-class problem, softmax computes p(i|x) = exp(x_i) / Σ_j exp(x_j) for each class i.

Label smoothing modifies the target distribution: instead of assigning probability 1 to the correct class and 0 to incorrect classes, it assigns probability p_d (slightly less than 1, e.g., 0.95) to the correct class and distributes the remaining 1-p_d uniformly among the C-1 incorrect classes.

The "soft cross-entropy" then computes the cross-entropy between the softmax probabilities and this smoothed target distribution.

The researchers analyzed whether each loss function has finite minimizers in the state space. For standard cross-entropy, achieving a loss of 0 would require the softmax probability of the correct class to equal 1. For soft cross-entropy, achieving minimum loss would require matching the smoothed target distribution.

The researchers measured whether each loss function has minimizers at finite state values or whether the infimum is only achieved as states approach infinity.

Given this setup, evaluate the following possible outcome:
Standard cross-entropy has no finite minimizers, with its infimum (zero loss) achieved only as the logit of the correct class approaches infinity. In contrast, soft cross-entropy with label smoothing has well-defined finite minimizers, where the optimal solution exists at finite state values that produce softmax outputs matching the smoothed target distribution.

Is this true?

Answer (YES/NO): YES